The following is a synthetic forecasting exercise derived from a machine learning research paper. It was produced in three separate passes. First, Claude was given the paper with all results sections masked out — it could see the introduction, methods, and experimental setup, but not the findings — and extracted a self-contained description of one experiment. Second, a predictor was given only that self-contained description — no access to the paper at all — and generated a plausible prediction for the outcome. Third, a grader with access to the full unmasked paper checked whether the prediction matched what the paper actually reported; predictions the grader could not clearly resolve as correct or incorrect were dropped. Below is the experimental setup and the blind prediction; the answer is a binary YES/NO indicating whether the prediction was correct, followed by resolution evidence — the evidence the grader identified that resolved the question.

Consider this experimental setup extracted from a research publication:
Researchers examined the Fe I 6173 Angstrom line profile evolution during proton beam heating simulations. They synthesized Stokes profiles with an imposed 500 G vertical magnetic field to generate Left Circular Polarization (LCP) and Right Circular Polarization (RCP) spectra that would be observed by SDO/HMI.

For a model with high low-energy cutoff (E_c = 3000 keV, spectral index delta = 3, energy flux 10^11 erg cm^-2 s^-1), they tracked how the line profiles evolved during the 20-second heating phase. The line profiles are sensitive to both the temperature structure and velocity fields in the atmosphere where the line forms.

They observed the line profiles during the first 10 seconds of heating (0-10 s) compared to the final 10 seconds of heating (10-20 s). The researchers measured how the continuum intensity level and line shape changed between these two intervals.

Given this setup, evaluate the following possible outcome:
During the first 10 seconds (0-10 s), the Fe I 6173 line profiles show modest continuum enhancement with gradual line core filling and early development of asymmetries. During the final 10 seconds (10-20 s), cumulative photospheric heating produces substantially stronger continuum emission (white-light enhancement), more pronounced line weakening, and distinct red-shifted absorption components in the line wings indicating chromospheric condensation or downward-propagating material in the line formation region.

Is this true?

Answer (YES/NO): NO